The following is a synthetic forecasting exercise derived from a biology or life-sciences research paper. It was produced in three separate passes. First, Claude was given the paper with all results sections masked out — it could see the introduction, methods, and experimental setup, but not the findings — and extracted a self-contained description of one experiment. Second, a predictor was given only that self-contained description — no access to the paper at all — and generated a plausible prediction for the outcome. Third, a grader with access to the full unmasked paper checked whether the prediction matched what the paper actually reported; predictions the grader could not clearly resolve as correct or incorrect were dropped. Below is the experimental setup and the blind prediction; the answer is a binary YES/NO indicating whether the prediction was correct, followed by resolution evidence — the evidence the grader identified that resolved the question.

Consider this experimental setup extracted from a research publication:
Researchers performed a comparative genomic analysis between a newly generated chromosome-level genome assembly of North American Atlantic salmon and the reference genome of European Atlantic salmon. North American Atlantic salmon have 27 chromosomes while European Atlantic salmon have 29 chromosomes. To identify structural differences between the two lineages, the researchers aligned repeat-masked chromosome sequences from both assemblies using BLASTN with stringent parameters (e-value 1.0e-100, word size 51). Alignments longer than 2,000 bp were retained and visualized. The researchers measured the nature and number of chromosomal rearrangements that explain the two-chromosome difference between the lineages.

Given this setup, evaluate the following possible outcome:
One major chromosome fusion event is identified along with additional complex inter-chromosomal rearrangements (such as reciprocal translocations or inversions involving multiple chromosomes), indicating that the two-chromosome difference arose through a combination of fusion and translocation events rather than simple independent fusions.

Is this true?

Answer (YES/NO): NO